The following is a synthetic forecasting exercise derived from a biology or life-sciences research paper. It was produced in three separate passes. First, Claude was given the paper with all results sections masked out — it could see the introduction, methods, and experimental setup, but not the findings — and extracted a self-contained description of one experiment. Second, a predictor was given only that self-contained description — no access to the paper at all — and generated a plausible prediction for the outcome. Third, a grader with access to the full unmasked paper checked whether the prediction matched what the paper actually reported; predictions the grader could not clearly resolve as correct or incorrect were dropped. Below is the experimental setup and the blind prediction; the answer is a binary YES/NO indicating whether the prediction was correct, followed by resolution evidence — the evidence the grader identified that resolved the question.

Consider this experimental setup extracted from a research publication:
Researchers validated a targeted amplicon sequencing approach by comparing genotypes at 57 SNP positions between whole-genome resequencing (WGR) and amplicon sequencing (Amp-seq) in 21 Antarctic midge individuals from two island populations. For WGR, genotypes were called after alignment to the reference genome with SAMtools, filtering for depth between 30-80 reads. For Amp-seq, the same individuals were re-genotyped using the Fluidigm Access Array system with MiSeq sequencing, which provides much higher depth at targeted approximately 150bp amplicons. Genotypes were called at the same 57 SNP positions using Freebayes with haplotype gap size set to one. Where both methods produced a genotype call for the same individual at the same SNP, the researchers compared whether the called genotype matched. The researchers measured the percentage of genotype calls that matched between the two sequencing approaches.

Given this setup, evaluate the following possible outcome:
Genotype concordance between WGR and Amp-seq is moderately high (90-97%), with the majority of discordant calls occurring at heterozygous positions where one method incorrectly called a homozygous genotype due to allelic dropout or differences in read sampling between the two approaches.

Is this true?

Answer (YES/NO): NO